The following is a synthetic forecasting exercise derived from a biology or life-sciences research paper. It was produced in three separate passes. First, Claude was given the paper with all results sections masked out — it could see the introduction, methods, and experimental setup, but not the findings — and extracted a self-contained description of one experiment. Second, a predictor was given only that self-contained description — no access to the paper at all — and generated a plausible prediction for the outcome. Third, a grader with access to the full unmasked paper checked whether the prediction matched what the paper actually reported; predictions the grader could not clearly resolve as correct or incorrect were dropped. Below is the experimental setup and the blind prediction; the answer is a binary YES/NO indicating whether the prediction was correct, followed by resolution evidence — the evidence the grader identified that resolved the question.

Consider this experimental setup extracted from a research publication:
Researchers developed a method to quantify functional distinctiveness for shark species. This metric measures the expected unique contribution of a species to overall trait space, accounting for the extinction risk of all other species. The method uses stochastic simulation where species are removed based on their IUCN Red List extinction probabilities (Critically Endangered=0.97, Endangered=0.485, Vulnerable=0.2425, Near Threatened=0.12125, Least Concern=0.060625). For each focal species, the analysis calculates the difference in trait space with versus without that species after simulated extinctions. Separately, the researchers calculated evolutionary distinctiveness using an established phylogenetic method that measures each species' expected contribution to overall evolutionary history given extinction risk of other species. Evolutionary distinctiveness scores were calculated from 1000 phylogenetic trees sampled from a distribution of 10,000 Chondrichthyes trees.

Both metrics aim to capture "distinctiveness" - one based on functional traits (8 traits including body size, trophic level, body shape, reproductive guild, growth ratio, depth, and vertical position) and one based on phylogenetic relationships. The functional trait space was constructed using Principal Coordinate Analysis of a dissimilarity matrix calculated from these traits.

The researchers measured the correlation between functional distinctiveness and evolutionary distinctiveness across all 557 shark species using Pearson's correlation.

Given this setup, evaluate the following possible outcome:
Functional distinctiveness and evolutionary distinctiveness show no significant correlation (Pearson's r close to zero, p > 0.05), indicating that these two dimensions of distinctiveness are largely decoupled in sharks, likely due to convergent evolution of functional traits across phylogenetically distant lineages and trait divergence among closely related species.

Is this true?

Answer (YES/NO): NO